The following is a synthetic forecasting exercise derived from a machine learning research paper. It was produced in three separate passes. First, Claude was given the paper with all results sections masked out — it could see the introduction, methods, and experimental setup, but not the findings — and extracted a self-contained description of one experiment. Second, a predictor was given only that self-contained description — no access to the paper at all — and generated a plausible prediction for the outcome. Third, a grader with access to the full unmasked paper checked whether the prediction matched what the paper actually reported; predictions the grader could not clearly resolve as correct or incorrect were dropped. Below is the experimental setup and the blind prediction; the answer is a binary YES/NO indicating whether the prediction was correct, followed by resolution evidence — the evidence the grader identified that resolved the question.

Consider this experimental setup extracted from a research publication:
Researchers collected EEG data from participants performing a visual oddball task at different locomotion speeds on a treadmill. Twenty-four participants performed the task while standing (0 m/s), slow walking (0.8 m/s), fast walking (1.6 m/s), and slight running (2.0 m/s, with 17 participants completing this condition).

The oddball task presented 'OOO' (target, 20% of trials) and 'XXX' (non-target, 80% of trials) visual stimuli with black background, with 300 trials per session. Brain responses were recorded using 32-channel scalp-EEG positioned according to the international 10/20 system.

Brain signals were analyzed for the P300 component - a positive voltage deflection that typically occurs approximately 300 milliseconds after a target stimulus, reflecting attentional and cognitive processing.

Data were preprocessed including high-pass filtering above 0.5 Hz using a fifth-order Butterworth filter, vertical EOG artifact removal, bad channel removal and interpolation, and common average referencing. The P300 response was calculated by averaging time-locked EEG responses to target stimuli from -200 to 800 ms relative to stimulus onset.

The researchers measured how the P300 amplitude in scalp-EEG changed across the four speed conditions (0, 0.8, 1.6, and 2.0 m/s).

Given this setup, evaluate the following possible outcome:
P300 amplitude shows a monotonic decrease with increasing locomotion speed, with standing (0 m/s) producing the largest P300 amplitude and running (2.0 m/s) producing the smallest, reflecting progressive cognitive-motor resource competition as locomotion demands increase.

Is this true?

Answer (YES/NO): YES